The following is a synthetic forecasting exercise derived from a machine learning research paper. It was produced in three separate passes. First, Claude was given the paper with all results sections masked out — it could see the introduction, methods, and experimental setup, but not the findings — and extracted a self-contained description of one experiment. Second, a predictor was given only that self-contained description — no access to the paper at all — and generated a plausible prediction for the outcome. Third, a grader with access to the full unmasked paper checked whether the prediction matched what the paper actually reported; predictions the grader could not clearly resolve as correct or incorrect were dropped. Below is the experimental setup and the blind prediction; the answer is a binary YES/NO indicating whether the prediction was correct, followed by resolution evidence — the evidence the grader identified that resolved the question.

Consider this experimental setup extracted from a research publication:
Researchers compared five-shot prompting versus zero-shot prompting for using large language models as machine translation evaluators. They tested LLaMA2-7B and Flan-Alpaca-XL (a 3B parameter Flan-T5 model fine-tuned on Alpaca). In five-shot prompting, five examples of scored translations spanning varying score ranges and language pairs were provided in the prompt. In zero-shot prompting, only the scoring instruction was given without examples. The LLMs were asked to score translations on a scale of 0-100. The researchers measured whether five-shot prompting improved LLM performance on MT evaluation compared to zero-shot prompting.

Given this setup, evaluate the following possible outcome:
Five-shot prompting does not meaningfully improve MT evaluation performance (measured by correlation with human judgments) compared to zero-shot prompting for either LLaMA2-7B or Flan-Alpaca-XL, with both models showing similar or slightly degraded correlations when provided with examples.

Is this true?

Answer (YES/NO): YES